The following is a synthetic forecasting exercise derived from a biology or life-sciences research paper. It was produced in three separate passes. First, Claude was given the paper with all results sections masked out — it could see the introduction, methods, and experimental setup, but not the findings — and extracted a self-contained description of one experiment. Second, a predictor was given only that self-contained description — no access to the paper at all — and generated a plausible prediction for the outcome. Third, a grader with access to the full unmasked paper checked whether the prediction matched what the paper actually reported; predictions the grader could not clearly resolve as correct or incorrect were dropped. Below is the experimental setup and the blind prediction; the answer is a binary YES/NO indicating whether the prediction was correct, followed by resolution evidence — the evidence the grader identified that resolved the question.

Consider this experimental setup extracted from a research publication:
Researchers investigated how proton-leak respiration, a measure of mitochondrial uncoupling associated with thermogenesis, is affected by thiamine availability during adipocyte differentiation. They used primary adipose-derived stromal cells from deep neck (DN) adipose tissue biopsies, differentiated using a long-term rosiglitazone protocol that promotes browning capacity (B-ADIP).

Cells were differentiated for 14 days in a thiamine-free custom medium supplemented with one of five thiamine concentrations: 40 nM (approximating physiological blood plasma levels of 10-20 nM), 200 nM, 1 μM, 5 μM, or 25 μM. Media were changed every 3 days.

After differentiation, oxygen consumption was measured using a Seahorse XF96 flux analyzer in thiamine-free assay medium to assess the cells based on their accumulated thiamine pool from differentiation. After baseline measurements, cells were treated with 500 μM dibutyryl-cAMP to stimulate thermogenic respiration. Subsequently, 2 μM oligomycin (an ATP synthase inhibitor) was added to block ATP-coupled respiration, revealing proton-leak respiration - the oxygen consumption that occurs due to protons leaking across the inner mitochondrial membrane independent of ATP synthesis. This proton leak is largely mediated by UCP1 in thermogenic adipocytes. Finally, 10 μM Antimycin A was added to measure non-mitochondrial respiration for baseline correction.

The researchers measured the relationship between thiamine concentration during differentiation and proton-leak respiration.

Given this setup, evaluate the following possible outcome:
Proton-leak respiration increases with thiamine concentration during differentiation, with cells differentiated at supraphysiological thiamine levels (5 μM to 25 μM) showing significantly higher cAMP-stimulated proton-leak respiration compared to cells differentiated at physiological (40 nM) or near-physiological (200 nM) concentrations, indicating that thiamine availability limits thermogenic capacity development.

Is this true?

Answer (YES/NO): NO